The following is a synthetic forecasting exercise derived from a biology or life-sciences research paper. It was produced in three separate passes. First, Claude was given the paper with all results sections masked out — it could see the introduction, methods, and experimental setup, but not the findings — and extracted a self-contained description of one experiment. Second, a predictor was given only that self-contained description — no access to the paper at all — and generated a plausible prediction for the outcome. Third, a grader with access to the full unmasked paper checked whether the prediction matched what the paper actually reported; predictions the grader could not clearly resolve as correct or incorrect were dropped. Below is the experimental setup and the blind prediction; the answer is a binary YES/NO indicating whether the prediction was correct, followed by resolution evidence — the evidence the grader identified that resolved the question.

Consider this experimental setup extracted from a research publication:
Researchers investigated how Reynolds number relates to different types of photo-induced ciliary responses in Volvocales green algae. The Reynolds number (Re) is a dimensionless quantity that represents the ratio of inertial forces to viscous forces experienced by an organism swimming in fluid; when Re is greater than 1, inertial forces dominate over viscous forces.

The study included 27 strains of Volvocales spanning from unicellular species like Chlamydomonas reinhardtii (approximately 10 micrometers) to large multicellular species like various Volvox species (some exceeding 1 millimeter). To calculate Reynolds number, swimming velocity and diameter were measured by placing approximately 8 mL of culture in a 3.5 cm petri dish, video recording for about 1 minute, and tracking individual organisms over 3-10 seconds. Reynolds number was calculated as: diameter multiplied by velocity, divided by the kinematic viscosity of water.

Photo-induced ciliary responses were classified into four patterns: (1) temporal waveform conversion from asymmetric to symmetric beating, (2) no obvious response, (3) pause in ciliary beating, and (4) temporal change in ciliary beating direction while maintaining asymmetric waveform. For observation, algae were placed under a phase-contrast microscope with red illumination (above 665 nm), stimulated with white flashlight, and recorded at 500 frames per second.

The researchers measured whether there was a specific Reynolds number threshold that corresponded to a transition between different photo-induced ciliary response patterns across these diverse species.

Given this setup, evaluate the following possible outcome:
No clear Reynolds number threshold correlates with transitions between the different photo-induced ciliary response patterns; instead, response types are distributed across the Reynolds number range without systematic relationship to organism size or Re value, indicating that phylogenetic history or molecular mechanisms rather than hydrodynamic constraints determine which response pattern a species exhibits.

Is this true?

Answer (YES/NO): NO